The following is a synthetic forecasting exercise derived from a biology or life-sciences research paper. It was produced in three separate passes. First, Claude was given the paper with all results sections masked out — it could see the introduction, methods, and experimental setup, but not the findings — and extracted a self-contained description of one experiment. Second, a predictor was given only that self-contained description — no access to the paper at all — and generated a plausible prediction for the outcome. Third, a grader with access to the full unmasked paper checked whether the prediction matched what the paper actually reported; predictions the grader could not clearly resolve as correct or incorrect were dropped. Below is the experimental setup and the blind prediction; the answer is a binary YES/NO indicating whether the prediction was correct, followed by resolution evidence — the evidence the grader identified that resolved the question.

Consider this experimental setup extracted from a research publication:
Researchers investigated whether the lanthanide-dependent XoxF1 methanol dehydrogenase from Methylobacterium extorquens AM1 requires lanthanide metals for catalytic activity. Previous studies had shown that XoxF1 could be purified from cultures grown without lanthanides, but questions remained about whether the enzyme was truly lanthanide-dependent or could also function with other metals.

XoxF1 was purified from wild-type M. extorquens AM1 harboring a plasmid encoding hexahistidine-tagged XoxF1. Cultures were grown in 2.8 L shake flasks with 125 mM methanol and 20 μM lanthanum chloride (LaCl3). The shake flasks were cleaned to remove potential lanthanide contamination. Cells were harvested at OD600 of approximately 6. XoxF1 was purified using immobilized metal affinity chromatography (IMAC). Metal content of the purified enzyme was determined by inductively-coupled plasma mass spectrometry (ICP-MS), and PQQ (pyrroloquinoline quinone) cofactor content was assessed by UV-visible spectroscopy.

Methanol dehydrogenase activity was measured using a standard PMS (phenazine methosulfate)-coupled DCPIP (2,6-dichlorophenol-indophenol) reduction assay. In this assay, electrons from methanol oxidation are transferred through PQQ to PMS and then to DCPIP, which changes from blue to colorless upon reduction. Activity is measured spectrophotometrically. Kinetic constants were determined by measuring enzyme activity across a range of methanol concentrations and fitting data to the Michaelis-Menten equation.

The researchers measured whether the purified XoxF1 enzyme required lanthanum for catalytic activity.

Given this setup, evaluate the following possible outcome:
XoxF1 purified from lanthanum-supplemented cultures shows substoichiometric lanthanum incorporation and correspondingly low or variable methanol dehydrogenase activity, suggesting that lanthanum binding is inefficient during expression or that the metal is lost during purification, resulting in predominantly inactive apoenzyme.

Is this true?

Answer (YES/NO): NO